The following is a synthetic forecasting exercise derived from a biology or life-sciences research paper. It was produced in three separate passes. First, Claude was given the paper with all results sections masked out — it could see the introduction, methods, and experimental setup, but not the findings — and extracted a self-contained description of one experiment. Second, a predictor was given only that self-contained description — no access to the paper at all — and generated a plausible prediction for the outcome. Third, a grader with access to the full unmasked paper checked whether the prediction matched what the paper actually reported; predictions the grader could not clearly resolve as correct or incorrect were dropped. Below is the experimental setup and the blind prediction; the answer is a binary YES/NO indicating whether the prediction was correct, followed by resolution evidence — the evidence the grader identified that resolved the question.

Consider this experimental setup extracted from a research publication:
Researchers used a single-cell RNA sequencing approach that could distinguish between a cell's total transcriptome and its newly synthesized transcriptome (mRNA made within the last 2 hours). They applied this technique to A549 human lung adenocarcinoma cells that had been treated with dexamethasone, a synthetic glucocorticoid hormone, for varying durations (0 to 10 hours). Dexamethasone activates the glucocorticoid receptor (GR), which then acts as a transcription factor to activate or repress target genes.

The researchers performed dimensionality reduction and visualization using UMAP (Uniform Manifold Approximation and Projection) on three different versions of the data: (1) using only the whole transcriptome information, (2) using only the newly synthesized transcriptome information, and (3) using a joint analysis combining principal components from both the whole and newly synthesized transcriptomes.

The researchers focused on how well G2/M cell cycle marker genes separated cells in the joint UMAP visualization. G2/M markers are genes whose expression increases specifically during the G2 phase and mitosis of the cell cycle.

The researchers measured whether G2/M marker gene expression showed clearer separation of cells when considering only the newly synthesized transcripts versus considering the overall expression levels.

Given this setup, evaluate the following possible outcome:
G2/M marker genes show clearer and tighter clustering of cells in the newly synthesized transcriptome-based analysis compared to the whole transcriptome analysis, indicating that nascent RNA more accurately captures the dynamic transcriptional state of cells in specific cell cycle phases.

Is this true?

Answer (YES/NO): YES